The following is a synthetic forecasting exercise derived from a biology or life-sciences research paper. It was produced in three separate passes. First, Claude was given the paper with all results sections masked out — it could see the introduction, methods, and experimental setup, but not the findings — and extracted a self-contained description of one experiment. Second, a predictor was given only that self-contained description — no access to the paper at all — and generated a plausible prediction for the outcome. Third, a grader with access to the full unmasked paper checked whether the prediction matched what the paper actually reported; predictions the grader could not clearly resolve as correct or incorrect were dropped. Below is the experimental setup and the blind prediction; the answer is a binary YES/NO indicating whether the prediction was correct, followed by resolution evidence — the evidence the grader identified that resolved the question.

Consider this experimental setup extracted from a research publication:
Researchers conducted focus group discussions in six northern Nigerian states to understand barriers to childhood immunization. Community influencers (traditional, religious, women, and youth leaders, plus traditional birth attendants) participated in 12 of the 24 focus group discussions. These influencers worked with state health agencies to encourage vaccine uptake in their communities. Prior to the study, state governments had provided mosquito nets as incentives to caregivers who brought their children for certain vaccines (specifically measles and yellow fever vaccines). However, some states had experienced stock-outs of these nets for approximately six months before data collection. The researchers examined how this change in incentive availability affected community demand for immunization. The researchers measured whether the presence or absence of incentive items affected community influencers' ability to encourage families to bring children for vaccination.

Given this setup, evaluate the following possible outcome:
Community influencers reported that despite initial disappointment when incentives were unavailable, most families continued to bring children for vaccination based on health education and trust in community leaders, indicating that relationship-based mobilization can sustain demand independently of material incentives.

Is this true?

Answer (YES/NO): NO